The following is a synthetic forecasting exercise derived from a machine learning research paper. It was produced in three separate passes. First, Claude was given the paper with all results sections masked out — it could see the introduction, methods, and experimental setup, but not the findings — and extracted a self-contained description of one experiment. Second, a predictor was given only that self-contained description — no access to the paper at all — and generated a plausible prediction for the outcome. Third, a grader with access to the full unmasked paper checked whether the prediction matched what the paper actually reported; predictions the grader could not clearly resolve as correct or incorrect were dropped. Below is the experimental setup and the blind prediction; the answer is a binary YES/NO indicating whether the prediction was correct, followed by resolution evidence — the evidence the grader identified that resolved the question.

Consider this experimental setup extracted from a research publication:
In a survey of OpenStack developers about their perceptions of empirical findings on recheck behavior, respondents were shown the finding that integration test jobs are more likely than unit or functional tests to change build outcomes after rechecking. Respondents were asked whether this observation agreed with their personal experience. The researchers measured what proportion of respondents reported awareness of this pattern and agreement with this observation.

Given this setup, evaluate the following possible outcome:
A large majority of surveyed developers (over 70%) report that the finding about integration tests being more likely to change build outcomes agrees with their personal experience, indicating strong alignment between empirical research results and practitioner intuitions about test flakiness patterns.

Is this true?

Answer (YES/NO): YES